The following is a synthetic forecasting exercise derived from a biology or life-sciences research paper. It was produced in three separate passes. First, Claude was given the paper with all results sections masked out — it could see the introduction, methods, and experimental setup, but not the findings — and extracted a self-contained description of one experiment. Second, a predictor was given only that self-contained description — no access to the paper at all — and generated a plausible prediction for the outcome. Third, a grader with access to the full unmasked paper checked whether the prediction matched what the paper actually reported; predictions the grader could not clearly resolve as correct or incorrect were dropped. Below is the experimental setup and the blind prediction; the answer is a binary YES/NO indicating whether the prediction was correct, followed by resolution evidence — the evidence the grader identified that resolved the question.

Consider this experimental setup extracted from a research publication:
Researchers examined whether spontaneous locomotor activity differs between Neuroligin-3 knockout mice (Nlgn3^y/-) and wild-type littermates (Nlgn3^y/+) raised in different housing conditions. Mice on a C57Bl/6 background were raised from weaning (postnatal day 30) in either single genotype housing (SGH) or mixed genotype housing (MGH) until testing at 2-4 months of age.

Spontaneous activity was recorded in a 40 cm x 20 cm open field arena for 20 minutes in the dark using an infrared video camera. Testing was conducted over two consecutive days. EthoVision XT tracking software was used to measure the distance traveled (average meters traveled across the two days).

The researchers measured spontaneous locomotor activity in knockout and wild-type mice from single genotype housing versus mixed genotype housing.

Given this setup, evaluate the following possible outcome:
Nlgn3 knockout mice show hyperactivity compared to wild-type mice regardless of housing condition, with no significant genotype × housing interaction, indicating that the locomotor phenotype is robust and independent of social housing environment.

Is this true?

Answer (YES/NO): NO